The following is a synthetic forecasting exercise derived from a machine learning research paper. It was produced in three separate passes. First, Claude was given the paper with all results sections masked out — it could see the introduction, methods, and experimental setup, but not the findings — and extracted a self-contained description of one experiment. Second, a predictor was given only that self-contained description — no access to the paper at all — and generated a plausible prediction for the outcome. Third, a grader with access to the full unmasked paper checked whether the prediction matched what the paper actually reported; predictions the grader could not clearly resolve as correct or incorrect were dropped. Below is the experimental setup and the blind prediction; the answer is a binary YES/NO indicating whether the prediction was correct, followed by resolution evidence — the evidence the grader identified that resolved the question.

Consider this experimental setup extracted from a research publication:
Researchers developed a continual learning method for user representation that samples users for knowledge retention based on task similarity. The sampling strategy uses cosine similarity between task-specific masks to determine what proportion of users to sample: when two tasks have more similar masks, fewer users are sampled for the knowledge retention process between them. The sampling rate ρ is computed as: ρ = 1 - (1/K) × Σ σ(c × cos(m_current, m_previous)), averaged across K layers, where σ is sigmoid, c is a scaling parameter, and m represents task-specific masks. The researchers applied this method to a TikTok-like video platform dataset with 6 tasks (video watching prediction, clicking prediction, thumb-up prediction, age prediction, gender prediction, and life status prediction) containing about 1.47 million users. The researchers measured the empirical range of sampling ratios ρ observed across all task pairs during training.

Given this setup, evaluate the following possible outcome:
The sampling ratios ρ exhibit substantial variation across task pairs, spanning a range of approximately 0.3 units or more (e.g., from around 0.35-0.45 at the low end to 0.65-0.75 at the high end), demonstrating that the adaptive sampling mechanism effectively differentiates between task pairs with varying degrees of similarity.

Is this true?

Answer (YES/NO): NO